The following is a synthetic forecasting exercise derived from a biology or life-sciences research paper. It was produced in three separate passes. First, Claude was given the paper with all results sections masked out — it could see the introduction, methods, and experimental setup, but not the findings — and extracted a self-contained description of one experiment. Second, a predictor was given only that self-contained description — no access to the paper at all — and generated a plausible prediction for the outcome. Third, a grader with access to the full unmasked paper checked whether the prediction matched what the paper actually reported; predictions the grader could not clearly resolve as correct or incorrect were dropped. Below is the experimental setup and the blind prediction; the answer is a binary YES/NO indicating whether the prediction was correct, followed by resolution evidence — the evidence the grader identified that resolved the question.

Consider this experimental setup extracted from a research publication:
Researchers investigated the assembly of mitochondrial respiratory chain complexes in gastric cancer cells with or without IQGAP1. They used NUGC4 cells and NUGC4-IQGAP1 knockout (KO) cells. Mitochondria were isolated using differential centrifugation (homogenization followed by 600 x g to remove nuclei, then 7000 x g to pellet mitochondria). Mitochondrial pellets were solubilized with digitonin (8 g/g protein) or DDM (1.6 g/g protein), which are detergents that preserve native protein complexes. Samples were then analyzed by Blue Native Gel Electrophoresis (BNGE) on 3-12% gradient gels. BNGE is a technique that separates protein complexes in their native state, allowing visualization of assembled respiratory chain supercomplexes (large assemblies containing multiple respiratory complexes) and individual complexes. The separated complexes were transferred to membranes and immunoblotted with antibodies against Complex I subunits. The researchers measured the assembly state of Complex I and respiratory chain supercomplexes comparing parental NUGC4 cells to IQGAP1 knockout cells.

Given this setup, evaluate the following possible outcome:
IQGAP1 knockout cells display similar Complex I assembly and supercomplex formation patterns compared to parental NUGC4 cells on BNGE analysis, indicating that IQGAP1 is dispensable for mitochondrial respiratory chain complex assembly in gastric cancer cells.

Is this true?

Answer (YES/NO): NO